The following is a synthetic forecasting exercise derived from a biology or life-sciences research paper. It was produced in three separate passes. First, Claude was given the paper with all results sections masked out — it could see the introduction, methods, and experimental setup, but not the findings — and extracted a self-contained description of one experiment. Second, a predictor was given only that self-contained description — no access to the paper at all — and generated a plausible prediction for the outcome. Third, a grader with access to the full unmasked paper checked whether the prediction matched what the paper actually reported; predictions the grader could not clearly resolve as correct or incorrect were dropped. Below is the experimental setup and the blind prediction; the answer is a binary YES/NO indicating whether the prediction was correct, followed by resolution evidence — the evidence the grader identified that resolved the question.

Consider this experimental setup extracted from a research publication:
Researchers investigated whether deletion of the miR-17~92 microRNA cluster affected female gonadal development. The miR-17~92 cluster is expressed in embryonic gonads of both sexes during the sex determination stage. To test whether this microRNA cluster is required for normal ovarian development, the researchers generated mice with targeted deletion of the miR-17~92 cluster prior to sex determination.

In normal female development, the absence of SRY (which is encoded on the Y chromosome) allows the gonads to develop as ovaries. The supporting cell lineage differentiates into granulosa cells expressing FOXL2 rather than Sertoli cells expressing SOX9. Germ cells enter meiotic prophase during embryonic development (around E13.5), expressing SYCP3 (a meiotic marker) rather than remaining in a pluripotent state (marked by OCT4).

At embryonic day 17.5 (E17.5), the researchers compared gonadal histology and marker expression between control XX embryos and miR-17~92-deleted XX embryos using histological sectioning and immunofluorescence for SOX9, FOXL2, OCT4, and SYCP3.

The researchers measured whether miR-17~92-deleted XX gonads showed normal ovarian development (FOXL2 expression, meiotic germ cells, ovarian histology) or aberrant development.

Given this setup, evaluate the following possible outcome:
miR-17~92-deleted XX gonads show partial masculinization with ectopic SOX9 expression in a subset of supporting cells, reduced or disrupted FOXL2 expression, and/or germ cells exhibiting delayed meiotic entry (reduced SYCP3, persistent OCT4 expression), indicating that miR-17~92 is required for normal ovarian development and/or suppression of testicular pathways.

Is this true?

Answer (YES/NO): NO